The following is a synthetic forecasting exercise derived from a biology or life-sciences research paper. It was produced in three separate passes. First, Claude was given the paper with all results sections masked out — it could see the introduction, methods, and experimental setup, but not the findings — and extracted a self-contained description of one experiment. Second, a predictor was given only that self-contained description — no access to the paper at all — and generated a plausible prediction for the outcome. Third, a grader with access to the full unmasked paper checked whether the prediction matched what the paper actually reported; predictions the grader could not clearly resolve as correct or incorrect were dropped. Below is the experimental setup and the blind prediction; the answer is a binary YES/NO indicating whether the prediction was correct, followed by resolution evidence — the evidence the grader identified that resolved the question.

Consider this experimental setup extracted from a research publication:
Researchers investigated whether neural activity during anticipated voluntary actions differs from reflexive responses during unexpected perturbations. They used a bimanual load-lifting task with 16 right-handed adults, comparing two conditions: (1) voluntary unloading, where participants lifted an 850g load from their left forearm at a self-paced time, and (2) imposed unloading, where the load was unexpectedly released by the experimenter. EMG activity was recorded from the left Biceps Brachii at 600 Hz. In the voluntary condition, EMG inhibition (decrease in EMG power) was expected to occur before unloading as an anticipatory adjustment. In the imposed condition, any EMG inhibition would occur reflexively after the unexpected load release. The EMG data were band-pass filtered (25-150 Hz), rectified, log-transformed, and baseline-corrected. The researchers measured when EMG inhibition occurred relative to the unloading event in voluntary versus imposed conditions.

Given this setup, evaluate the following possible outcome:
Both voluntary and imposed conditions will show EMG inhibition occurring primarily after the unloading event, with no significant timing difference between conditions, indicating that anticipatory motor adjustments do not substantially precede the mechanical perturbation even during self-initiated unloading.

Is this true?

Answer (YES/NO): NO